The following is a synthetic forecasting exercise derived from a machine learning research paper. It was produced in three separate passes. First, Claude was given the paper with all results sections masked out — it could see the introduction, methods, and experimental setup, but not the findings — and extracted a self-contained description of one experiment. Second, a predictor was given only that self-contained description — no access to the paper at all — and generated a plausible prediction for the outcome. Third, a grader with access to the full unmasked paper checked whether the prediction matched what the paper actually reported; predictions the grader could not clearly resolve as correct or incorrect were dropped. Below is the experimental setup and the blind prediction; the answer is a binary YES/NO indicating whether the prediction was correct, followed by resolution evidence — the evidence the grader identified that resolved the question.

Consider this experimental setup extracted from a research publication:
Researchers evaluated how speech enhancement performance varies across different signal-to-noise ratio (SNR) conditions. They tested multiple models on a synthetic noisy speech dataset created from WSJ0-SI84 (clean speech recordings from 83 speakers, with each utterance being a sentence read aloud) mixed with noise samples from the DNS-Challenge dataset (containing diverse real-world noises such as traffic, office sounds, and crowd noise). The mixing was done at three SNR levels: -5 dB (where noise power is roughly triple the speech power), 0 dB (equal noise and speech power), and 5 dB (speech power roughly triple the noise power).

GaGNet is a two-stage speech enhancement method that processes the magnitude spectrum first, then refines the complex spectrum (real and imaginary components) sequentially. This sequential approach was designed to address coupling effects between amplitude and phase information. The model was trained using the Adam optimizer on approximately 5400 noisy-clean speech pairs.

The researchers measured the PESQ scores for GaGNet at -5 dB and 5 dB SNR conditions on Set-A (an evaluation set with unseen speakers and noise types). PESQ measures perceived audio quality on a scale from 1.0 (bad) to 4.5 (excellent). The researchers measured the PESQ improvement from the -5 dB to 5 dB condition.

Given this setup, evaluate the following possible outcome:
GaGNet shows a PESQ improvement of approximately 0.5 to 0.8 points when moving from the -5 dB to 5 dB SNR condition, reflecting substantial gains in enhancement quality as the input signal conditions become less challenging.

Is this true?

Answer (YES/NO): NO